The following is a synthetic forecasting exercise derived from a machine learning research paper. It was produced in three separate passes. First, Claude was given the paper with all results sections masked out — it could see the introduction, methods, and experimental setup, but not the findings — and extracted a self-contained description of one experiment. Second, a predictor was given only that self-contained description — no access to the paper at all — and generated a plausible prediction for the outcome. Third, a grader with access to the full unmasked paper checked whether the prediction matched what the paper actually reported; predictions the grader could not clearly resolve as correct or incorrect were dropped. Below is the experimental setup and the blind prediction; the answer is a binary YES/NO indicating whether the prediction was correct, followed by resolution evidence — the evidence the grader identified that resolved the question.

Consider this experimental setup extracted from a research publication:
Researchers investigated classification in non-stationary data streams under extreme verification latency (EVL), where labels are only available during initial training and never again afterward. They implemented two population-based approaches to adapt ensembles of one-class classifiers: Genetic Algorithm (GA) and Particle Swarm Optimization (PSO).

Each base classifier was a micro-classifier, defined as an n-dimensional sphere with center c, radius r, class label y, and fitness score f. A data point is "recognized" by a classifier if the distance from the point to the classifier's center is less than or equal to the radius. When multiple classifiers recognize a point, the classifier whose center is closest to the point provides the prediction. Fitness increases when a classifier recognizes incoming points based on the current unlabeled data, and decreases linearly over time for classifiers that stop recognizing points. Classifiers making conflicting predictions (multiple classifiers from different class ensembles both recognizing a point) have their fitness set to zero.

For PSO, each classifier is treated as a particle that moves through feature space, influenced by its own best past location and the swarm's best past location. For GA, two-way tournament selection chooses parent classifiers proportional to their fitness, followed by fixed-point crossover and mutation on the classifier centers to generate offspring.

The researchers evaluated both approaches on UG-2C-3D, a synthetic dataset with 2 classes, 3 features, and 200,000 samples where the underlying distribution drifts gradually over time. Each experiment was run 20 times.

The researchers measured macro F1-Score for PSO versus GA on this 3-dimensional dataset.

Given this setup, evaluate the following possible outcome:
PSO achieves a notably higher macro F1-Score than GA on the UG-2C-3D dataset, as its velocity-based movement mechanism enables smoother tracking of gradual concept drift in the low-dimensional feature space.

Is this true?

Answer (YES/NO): NO